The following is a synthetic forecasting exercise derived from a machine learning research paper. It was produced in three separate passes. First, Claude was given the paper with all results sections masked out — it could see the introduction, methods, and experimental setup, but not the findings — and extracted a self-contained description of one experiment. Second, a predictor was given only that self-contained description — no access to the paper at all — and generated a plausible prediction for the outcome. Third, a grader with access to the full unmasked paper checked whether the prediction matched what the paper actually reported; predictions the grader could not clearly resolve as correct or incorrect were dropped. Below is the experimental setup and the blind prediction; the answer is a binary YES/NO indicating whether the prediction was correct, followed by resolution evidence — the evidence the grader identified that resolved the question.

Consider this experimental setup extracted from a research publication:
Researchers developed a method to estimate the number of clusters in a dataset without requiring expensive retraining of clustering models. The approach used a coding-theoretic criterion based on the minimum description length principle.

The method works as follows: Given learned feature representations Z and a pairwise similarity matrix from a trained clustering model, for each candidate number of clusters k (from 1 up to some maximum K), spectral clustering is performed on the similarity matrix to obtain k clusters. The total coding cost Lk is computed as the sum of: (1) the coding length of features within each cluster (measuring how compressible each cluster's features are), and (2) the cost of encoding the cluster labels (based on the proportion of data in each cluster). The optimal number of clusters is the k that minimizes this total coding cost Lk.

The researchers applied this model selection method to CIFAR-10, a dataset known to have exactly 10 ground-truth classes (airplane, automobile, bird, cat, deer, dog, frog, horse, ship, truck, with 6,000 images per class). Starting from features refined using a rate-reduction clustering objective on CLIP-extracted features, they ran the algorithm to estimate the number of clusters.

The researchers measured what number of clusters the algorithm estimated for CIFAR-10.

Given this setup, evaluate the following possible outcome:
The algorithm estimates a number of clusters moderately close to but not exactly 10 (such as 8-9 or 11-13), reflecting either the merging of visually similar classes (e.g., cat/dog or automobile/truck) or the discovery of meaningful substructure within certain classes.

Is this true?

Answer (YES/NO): NO